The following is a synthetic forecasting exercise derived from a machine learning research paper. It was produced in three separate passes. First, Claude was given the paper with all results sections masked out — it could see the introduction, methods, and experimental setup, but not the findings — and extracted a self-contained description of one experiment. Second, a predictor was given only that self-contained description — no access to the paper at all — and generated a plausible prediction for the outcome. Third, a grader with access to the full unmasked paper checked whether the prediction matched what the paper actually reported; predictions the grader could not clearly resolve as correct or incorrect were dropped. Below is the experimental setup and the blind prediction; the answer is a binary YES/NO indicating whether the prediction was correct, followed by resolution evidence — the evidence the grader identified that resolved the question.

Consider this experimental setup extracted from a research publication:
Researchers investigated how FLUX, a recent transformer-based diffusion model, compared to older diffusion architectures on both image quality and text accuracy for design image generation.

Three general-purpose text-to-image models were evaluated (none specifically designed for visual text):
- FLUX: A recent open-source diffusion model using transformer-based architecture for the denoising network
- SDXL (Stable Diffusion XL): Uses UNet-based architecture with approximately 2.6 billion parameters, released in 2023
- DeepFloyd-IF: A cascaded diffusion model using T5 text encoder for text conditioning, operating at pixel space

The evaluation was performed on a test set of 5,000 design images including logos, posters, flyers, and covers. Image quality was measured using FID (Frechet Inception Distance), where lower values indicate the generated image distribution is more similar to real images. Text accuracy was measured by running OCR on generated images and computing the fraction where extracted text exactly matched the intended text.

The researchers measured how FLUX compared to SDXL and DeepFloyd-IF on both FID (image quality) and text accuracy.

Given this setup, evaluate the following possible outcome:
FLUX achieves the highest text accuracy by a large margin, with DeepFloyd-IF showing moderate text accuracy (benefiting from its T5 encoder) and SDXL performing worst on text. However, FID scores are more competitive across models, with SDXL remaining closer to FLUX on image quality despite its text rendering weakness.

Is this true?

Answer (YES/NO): YES